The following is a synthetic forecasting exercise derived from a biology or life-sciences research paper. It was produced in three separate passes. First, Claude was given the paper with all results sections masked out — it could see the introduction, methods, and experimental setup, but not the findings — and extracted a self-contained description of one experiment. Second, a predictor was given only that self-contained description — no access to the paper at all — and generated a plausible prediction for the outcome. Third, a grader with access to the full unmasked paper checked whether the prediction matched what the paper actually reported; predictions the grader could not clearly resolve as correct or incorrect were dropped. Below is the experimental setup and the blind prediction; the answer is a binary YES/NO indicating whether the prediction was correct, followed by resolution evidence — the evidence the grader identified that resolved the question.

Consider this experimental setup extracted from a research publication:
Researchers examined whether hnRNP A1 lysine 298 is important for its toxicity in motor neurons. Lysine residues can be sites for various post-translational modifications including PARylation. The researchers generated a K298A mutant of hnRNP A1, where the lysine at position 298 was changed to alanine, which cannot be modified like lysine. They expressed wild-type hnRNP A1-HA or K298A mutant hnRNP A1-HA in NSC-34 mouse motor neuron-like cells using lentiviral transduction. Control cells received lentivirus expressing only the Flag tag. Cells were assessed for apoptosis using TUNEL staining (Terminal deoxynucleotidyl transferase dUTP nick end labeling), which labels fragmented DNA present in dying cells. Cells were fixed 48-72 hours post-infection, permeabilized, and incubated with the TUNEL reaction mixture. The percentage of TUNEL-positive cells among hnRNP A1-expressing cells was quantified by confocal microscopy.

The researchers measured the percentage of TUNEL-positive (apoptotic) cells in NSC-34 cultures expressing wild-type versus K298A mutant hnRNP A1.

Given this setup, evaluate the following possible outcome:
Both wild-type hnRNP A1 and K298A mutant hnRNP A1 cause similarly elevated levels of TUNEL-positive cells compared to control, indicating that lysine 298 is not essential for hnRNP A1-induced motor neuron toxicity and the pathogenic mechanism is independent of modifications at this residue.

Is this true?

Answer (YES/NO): NO